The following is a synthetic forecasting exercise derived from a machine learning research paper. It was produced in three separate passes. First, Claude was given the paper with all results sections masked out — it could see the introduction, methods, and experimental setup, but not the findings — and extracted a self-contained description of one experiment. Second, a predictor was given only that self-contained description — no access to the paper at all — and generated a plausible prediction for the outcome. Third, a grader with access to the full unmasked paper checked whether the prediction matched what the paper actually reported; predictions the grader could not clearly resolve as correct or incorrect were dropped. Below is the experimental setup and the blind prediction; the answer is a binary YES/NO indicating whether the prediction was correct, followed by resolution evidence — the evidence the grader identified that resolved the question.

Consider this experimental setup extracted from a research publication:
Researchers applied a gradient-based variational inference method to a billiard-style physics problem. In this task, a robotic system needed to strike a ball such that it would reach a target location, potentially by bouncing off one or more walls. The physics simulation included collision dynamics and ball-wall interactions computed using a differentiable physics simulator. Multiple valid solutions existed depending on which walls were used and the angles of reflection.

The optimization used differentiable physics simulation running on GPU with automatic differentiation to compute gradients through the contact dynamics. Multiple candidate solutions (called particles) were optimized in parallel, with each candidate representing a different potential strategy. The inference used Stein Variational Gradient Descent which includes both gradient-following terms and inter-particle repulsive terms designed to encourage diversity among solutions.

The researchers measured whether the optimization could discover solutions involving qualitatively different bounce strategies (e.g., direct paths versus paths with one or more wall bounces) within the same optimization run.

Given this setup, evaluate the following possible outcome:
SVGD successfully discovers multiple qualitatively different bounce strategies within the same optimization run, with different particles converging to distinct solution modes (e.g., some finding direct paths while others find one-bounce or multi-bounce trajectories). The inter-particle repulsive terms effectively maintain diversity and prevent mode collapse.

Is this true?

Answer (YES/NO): YES